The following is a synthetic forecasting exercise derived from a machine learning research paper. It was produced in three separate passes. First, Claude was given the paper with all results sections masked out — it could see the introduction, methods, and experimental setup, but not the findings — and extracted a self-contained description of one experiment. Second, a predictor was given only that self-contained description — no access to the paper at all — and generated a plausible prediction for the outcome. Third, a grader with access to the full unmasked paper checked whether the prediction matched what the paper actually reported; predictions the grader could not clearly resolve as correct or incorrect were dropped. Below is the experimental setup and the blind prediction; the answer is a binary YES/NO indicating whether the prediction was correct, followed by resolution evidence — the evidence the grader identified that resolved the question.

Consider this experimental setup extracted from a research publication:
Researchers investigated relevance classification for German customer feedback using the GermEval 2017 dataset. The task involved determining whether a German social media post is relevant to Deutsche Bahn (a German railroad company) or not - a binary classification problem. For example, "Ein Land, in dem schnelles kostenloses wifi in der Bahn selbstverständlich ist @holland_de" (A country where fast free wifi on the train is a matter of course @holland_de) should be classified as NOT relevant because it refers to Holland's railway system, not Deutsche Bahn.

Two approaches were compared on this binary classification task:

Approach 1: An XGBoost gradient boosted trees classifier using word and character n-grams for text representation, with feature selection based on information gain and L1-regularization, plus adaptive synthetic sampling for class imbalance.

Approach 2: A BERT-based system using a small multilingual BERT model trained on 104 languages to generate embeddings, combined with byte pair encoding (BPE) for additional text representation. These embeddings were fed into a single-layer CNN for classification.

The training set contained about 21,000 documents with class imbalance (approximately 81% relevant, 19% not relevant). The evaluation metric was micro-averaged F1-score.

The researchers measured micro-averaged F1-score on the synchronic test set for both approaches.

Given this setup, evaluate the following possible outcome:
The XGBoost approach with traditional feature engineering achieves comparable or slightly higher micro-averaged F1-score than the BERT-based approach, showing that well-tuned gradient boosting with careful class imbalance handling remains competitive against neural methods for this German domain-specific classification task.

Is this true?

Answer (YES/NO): NO